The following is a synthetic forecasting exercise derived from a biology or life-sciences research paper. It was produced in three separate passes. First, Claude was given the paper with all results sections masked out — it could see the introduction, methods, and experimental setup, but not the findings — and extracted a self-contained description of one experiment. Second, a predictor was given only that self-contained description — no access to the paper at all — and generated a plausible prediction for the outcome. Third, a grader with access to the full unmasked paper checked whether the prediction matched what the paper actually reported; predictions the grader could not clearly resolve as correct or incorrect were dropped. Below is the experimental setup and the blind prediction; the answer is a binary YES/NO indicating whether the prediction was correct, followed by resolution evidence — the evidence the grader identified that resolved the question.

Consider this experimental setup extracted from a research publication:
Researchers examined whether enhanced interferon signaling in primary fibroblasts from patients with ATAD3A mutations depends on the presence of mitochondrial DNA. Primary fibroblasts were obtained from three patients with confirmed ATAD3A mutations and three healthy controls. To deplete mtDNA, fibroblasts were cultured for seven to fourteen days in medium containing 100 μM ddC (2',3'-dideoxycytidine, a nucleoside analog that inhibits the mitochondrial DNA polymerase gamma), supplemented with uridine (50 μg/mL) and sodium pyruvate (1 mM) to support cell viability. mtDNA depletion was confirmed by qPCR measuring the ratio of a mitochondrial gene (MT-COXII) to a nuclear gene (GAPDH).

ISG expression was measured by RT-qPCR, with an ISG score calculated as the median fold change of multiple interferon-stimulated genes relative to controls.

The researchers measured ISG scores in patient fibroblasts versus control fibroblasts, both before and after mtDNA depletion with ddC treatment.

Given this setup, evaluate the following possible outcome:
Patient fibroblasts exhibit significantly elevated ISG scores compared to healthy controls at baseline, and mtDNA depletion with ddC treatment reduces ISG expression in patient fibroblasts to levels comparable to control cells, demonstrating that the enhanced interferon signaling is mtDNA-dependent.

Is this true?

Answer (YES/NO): YES